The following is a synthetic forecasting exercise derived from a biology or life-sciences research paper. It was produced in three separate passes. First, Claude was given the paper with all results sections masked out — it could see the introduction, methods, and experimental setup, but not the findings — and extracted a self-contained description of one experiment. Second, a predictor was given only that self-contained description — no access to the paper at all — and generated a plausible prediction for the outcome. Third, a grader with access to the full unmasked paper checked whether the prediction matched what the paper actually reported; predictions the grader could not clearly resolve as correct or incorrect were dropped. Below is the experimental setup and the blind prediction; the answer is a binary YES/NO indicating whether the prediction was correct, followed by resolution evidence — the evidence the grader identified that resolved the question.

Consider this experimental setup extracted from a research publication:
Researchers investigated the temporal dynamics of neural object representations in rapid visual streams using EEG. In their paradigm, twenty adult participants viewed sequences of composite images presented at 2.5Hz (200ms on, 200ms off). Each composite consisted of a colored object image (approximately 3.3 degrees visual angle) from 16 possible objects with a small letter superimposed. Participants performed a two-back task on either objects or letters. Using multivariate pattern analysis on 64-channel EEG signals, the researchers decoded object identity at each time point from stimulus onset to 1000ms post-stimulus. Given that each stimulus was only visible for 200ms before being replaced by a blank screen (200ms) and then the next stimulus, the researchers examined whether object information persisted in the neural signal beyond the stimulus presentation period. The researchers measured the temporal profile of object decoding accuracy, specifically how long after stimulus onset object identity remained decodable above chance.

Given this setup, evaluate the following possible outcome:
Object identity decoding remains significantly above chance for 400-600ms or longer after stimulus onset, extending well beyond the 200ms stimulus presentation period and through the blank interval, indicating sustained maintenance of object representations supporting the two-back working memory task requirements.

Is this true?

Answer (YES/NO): YES